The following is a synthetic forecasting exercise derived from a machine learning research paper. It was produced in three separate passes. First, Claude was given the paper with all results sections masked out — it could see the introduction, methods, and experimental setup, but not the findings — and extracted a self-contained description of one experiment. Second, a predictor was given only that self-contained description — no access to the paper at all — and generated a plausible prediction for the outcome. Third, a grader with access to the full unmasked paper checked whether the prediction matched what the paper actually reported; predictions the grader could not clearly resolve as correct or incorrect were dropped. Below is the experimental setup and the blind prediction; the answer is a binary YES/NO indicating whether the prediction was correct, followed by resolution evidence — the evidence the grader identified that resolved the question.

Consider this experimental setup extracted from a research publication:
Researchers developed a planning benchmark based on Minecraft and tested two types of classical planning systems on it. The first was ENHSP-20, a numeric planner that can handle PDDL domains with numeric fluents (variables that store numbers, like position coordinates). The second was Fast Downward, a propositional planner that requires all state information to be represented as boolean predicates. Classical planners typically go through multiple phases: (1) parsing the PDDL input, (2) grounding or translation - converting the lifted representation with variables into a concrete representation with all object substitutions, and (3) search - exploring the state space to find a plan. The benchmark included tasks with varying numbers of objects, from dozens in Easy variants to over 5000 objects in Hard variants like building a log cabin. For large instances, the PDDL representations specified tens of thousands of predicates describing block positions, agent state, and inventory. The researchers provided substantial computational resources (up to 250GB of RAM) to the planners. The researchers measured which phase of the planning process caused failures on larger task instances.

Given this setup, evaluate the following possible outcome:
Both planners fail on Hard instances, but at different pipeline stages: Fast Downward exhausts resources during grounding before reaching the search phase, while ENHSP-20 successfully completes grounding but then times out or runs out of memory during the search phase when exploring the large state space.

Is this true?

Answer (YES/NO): NO